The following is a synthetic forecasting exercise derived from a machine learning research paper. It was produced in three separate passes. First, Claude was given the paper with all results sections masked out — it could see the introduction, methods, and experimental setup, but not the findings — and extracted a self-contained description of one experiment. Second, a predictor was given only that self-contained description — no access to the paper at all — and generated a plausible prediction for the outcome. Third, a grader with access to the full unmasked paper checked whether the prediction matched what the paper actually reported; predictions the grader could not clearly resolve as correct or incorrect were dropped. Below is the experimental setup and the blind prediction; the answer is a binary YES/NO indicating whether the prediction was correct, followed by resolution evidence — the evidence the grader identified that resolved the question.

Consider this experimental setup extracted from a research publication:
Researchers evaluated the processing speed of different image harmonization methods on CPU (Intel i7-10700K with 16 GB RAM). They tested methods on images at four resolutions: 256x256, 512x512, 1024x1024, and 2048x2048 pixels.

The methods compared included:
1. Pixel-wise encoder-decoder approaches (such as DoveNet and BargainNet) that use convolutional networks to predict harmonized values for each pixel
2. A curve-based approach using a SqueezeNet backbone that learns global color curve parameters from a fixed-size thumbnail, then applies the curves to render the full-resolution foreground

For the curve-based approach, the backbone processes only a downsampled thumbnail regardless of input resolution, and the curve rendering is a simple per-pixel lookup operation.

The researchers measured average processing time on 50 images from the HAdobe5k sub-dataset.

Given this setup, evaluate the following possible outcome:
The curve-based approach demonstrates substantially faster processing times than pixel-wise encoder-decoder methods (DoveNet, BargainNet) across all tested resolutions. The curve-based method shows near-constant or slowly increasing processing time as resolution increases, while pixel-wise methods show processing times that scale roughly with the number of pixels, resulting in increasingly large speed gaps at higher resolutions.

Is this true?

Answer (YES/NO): NO